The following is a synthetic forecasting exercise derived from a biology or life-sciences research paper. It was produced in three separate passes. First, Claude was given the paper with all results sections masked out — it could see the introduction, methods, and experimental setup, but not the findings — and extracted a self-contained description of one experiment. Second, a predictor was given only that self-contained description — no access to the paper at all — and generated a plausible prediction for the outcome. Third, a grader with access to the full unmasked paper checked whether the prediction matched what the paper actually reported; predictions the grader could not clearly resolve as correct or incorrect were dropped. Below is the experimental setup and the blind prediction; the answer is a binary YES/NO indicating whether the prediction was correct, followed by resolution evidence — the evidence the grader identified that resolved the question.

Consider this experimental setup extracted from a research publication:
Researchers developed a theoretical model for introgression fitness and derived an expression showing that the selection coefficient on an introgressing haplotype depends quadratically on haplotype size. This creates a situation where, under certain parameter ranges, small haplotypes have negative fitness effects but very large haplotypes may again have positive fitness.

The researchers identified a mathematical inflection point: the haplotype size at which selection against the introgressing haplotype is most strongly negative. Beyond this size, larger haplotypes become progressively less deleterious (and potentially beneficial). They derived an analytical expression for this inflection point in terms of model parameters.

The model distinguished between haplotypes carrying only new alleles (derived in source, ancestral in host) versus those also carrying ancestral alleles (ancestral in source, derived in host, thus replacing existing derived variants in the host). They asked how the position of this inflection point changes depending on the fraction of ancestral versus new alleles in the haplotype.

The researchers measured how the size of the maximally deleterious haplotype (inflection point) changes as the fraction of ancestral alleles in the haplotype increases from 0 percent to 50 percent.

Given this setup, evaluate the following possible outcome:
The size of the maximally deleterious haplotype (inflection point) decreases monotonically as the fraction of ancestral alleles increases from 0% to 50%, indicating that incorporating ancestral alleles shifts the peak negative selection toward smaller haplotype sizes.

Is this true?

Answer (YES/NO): NO